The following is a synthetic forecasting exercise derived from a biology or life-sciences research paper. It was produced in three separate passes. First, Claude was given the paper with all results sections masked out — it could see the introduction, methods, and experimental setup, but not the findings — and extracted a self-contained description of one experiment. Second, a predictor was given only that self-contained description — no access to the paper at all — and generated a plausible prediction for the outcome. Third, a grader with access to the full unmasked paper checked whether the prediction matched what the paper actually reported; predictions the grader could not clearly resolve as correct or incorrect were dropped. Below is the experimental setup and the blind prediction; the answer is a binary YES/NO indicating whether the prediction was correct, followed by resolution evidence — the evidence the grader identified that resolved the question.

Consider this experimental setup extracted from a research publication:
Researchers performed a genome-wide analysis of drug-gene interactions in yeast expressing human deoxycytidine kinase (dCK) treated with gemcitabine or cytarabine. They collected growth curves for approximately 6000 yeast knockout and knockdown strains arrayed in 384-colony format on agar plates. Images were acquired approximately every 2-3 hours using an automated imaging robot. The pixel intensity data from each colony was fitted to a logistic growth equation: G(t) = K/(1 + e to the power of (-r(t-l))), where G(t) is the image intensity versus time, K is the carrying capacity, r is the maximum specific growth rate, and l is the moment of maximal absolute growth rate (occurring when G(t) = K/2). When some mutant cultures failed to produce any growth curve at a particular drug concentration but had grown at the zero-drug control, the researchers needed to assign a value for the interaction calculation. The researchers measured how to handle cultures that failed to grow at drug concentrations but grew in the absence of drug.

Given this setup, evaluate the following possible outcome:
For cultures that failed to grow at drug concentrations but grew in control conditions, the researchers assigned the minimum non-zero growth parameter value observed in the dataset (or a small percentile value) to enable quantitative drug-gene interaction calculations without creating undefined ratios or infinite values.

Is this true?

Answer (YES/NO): NO